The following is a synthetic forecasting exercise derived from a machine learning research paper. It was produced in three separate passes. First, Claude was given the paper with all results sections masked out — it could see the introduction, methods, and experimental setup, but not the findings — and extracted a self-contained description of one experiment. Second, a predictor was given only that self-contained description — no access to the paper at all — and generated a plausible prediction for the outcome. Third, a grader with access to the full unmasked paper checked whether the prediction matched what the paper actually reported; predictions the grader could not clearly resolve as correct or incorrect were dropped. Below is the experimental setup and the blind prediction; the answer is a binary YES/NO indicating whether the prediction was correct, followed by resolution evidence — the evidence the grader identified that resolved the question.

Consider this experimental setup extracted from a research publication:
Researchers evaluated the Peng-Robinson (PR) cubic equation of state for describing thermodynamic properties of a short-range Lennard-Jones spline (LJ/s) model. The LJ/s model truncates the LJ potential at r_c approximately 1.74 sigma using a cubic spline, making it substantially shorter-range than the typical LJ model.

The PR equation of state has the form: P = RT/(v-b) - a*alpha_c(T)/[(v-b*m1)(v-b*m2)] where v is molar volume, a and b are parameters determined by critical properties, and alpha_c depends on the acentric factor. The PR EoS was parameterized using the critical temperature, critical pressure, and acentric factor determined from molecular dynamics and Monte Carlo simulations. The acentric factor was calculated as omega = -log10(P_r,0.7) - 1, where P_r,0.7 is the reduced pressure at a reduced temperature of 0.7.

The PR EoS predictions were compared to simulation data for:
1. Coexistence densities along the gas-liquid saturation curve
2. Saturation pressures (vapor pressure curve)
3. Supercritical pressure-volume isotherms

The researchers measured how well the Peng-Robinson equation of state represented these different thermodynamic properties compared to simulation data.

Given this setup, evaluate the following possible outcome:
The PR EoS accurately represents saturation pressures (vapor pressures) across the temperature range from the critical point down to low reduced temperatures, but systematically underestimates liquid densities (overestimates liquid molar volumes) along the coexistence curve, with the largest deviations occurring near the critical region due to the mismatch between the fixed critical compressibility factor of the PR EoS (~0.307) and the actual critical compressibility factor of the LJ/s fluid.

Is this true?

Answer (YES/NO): NO